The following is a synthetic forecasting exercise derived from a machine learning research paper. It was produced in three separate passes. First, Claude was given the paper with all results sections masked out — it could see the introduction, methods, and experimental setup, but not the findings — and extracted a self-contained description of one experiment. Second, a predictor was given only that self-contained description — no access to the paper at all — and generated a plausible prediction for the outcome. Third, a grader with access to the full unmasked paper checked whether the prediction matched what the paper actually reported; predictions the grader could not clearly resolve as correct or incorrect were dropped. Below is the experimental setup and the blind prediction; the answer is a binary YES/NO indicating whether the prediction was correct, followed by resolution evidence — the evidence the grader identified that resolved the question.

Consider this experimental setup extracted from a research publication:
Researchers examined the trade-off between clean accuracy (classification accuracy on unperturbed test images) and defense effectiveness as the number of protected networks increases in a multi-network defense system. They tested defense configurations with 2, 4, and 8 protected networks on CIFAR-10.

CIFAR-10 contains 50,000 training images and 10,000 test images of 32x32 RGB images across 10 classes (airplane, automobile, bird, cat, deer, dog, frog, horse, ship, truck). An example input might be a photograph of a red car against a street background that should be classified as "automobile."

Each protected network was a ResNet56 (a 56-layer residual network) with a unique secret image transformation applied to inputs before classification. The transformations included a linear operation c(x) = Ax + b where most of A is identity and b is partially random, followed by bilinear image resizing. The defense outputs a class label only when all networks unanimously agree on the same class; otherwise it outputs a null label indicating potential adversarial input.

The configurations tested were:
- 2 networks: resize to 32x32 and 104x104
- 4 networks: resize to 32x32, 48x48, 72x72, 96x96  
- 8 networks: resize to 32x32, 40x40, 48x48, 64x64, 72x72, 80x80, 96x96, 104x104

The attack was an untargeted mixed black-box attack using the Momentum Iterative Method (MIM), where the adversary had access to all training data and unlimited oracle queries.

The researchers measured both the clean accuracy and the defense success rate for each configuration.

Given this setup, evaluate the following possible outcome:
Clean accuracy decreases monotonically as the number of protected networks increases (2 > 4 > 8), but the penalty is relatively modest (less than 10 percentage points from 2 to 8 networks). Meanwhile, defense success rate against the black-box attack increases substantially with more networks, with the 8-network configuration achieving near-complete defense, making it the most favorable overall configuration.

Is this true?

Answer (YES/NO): NO